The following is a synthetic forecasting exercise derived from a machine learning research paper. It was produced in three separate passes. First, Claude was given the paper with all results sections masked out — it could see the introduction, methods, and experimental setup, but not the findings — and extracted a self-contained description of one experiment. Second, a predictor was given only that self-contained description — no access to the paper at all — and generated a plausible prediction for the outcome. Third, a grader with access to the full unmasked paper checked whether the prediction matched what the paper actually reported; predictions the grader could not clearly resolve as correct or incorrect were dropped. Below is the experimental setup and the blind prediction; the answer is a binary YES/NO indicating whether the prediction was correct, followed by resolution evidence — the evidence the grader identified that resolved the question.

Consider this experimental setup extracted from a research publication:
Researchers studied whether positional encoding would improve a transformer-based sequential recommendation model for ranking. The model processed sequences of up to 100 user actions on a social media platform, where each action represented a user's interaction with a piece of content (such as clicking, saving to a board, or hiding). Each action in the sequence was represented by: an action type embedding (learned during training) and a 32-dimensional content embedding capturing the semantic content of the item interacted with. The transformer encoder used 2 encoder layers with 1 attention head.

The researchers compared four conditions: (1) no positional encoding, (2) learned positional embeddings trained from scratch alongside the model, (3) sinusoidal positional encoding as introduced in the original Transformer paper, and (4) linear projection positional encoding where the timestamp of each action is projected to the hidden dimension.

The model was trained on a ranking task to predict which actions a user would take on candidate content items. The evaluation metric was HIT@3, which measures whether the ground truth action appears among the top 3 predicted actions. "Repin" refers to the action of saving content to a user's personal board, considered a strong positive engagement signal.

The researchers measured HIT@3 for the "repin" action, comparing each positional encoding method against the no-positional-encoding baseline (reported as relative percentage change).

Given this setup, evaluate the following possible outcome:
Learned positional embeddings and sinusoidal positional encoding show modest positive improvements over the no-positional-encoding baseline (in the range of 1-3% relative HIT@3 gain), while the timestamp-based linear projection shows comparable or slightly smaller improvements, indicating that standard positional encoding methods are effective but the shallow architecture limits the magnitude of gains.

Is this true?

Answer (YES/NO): NO